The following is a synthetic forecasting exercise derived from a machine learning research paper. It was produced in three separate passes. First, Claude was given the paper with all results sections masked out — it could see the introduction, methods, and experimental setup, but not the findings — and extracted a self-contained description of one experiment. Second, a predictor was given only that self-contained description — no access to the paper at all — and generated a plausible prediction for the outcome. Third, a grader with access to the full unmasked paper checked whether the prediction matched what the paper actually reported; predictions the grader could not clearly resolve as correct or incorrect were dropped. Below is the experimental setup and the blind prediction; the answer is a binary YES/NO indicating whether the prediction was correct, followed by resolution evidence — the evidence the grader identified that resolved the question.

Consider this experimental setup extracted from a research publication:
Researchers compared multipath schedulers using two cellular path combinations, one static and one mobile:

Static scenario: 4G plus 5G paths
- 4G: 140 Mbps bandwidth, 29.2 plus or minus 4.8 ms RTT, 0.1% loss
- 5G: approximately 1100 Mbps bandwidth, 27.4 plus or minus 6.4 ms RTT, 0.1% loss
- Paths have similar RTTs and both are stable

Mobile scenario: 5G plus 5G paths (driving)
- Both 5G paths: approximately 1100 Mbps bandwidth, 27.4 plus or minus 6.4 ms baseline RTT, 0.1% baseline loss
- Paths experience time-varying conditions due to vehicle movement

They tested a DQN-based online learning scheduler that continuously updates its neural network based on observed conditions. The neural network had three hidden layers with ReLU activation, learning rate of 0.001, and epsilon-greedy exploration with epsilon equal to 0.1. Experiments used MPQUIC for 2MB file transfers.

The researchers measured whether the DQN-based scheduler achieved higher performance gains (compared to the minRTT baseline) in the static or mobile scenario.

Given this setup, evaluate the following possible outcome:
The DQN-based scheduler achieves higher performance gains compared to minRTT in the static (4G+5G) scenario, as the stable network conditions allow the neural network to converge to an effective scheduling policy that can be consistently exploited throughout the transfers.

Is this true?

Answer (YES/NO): YES